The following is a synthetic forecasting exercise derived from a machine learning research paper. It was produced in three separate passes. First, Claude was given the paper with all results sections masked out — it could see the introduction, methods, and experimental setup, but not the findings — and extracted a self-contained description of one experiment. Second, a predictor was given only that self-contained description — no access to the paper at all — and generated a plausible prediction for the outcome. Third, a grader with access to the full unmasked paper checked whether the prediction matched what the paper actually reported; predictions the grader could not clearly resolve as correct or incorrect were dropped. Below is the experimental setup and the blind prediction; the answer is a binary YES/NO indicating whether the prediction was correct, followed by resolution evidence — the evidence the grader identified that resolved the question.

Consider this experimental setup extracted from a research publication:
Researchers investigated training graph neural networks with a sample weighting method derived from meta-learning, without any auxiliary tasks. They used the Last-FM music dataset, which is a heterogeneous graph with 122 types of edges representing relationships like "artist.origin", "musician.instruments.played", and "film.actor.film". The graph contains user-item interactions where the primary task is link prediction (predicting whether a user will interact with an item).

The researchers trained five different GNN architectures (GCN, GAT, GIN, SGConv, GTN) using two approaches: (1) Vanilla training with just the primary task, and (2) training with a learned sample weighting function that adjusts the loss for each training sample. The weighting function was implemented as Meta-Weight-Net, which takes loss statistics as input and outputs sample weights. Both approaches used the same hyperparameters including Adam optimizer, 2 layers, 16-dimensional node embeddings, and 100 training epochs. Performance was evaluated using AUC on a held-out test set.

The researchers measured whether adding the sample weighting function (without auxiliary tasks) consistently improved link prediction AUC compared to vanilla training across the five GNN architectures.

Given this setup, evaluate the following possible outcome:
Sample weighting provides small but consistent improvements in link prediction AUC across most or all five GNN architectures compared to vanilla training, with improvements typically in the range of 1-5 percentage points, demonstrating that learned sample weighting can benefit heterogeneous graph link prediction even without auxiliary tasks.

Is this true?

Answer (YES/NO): NO